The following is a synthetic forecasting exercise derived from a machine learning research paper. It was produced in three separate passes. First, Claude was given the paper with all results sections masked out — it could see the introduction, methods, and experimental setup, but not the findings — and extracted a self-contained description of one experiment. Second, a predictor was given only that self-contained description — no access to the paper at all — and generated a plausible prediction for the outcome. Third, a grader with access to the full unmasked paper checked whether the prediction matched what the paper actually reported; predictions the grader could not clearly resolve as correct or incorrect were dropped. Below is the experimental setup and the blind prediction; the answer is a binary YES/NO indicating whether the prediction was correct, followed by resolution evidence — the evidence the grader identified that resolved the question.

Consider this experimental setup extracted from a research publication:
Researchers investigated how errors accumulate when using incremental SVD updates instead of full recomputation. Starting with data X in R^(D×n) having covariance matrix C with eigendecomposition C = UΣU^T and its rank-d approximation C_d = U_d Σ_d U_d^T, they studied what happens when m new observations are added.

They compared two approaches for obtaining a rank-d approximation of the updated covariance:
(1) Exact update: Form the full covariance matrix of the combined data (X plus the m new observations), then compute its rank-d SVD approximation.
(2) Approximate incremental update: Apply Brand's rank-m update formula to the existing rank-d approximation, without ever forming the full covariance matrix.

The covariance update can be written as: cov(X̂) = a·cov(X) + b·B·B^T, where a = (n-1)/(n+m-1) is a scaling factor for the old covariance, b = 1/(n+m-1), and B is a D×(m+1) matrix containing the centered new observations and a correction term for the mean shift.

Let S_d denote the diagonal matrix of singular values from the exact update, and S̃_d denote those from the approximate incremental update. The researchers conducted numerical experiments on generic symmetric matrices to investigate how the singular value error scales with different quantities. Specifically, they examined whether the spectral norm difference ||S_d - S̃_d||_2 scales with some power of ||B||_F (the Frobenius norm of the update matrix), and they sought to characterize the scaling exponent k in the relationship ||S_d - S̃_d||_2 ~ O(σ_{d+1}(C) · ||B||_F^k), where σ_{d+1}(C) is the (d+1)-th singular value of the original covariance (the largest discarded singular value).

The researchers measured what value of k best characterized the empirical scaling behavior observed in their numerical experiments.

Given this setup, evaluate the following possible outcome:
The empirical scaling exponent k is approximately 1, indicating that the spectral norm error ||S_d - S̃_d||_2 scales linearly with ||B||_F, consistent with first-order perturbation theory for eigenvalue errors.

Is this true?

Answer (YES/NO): NO